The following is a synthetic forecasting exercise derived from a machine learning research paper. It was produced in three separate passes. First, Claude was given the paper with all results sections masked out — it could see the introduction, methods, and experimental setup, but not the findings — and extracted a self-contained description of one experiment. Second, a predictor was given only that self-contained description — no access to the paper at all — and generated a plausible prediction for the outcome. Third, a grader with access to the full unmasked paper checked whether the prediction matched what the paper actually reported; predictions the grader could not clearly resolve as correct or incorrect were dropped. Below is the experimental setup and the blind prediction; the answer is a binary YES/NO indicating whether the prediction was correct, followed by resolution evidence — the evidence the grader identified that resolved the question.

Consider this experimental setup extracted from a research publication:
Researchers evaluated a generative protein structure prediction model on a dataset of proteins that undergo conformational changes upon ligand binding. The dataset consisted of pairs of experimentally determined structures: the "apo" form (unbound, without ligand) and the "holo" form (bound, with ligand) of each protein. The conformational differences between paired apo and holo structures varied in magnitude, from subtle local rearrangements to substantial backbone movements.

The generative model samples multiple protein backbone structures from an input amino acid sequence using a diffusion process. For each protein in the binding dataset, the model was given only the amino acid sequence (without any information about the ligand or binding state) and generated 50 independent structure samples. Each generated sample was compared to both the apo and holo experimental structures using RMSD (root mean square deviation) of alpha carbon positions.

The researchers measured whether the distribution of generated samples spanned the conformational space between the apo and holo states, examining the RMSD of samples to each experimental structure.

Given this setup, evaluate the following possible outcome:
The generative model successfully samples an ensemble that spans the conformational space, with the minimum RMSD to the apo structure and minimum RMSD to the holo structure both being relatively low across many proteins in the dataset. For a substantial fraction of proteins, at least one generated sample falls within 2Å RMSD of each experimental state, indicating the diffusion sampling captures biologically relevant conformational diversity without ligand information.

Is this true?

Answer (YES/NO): NO